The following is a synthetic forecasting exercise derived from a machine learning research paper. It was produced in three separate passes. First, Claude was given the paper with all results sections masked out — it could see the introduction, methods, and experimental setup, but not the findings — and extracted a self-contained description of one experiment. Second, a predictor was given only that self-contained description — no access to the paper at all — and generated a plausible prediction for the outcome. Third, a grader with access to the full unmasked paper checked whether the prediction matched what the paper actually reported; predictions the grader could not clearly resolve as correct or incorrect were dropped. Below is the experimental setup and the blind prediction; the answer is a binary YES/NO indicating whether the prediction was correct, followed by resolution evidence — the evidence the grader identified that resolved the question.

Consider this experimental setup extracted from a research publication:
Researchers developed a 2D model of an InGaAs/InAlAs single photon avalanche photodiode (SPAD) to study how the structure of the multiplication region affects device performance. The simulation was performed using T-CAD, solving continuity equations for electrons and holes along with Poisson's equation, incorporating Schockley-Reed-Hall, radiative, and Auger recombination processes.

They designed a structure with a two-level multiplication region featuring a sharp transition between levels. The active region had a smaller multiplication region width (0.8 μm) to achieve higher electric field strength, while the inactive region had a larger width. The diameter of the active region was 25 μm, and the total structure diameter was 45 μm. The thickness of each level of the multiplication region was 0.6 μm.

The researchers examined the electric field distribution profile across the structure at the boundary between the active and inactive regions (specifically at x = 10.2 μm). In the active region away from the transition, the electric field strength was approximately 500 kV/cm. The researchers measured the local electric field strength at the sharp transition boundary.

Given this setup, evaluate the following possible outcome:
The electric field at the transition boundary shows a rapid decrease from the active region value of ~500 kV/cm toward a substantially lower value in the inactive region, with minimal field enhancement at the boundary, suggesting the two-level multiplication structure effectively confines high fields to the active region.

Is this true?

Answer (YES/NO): NO